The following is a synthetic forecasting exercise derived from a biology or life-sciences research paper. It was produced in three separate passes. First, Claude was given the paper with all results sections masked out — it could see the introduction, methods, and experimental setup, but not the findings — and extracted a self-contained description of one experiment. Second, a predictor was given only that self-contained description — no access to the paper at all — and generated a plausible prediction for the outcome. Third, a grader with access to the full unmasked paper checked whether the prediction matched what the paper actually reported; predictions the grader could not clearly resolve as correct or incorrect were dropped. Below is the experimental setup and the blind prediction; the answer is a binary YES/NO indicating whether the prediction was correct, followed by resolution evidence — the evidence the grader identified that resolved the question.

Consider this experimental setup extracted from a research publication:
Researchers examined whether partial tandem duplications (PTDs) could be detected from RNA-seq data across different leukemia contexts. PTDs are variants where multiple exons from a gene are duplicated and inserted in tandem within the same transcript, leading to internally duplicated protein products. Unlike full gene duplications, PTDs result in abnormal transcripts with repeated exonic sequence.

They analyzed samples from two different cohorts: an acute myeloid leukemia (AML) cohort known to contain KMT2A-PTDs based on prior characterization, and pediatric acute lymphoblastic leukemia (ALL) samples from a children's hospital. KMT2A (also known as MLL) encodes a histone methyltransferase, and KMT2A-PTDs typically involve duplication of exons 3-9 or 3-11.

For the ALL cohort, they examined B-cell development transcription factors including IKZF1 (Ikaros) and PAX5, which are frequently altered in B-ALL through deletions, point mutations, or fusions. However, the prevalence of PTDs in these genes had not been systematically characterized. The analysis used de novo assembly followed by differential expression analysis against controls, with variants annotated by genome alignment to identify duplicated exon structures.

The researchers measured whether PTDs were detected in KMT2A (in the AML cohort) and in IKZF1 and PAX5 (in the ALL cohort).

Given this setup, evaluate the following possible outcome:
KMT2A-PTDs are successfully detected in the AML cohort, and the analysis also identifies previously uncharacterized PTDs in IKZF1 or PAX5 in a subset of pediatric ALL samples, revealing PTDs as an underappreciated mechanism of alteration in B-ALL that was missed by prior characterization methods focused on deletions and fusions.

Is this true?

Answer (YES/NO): YES